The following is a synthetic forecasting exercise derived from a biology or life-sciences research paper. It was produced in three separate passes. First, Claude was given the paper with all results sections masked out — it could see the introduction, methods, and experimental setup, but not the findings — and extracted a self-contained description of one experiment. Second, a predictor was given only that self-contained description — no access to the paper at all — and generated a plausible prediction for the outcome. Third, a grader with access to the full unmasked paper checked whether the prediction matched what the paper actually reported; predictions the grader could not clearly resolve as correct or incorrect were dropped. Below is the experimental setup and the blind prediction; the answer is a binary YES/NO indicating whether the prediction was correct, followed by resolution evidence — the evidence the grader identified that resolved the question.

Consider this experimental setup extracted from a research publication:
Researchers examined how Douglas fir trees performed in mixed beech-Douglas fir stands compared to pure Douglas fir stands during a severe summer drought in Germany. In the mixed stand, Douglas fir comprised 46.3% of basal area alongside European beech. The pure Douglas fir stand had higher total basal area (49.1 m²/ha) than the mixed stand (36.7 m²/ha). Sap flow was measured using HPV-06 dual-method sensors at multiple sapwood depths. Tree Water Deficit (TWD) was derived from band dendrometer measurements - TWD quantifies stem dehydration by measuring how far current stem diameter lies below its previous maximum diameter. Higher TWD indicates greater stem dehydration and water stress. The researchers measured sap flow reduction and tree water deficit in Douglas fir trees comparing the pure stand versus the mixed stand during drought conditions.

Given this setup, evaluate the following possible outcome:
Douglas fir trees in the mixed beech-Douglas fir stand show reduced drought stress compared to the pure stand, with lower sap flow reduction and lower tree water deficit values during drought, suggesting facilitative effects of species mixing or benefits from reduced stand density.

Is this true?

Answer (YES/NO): YES